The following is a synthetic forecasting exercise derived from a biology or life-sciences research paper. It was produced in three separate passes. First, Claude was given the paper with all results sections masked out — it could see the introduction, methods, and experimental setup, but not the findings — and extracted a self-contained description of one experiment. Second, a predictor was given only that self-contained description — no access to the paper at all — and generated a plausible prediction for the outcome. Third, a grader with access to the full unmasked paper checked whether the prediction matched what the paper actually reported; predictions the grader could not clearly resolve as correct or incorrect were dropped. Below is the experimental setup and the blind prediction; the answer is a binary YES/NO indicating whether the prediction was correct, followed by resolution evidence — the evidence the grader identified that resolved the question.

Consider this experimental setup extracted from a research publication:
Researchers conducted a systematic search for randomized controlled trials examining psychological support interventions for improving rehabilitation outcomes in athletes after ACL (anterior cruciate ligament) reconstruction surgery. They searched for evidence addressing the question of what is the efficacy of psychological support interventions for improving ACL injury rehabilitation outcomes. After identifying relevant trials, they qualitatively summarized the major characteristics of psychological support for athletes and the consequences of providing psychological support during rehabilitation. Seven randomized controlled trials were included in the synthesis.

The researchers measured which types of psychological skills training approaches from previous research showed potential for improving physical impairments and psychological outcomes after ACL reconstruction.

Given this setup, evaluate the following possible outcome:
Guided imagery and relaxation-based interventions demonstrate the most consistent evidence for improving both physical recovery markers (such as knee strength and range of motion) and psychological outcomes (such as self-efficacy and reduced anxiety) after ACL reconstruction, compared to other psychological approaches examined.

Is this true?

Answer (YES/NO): NO